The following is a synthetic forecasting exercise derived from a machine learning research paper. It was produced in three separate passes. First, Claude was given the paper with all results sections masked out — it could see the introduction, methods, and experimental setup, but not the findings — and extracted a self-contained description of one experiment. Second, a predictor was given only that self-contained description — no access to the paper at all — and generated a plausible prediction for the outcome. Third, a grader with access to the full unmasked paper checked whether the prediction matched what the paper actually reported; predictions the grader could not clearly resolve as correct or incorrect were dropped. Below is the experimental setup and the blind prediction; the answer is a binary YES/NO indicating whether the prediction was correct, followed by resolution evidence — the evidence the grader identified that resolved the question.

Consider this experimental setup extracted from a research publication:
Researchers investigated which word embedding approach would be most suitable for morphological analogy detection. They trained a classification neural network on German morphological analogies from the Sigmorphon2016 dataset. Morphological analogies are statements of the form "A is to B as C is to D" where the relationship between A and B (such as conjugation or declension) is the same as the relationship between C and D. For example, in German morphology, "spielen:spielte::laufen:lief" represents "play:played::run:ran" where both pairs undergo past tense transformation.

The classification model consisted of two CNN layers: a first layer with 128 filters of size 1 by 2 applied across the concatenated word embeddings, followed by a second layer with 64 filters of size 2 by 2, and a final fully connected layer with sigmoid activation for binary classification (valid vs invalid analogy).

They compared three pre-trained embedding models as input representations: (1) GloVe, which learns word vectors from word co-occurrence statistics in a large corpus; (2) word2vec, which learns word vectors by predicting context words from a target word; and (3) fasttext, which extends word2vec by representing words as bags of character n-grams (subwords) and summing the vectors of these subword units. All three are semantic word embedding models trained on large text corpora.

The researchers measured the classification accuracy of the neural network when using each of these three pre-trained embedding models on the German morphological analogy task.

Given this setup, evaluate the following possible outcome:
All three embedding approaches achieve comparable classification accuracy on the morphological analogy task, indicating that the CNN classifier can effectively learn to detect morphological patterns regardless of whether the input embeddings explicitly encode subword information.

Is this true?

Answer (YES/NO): NO